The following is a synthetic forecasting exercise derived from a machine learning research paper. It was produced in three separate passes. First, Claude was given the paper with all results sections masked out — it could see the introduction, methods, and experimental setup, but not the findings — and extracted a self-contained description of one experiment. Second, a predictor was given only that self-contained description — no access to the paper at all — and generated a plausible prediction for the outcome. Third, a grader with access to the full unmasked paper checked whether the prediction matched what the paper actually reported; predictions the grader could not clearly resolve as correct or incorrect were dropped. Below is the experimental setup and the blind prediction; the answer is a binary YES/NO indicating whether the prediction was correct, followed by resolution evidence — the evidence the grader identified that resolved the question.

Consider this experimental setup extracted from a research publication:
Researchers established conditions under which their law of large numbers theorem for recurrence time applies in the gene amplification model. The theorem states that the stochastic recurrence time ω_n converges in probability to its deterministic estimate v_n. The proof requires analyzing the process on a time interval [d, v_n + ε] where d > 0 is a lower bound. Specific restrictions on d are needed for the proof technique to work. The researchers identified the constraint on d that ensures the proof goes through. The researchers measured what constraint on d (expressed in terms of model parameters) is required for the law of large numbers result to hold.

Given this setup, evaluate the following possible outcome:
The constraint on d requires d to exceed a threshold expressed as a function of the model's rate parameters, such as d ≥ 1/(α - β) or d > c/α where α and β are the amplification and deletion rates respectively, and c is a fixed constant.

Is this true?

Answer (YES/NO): NO